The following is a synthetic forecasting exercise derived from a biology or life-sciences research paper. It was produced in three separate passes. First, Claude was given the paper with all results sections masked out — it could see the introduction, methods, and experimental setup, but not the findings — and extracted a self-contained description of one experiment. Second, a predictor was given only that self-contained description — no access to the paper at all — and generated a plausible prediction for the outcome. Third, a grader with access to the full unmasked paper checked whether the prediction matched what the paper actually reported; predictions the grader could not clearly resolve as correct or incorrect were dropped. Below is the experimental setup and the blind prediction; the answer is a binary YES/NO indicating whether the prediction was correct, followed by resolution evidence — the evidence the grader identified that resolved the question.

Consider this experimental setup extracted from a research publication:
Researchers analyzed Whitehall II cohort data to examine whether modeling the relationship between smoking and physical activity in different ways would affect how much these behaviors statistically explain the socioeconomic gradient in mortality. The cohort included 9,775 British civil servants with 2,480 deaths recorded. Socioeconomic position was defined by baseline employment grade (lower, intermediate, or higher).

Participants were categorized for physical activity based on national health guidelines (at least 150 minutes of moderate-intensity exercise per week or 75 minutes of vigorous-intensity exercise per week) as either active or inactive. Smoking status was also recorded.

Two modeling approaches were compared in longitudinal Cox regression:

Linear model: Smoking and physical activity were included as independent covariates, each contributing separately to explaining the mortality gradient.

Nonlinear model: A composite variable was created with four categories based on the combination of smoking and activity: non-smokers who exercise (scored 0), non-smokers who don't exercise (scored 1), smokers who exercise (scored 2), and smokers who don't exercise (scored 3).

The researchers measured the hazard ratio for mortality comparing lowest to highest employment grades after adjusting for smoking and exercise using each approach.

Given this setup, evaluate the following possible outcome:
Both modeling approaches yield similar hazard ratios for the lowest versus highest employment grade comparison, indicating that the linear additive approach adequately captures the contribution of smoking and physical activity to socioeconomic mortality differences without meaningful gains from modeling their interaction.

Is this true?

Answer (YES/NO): NO